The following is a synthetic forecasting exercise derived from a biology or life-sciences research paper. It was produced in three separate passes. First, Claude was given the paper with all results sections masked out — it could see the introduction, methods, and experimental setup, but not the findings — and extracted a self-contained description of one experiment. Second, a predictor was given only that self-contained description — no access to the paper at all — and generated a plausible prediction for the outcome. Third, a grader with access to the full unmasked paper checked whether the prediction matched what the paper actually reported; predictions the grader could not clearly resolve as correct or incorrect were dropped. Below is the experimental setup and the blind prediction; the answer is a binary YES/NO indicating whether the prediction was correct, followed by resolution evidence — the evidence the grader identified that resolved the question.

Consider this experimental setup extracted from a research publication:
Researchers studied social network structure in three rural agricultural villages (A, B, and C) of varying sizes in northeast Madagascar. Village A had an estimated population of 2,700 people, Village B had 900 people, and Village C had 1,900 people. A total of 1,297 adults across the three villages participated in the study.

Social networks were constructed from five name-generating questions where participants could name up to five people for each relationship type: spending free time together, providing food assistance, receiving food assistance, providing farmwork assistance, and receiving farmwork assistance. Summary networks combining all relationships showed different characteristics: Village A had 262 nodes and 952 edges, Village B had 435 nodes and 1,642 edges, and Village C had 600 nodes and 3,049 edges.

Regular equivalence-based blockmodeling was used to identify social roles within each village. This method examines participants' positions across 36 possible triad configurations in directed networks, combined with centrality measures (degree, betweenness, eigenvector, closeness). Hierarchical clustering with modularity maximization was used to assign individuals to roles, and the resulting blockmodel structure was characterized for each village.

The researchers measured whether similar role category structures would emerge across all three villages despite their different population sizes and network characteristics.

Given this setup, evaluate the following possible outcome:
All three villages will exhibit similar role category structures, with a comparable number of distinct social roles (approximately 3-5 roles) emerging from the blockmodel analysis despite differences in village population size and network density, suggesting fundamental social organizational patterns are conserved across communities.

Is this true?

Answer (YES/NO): NO